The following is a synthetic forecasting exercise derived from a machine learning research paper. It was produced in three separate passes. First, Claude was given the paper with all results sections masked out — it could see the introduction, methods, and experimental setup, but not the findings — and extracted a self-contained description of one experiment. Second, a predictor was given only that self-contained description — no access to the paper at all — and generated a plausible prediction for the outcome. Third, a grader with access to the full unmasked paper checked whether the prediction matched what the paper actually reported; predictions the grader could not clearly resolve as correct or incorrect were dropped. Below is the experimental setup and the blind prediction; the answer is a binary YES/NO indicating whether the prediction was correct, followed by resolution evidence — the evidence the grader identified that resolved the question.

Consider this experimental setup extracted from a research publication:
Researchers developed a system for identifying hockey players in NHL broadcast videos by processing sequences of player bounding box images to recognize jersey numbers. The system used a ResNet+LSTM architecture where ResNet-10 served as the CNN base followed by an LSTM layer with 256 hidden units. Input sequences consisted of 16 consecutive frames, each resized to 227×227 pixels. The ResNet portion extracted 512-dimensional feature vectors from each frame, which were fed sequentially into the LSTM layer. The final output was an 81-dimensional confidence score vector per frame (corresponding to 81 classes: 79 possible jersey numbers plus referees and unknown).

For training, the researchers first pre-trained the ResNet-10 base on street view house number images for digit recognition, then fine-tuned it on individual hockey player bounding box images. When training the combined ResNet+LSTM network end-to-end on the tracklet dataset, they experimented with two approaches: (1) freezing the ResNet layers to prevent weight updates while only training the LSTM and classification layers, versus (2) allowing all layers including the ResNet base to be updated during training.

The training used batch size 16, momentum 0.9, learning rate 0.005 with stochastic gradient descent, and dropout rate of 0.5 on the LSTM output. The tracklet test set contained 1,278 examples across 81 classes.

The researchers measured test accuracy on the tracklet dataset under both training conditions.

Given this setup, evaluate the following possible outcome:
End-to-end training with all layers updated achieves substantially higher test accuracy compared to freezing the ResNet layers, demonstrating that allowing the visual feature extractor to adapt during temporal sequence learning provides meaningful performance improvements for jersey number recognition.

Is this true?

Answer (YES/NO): NO